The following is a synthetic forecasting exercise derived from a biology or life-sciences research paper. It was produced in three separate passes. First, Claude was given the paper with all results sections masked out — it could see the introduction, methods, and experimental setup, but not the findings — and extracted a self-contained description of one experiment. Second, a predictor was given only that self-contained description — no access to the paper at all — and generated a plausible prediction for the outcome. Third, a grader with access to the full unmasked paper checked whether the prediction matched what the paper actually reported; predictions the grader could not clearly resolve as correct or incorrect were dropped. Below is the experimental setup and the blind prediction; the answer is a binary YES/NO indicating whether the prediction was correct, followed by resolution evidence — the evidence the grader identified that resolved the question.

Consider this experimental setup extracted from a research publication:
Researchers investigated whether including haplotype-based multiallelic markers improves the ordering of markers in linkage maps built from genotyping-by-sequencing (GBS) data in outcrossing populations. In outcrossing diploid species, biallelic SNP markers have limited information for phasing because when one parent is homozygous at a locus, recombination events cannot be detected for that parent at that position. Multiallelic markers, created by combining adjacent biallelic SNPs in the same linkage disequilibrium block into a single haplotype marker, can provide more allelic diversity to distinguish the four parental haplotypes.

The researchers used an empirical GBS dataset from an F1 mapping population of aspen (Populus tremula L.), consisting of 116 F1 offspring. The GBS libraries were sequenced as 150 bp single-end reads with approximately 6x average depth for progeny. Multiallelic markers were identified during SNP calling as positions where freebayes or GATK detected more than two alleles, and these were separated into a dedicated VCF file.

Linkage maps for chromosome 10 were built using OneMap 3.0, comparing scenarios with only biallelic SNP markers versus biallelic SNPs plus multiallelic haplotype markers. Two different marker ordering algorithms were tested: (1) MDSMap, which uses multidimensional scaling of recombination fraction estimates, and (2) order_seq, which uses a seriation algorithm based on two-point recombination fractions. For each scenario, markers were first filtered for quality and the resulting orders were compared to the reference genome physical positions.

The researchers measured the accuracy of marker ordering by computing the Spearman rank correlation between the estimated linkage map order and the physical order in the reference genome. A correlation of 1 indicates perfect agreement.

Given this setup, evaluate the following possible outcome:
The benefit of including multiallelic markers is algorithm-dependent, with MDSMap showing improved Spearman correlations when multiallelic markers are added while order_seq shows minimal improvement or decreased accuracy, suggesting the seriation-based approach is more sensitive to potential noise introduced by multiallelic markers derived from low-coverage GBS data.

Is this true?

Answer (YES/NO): NO